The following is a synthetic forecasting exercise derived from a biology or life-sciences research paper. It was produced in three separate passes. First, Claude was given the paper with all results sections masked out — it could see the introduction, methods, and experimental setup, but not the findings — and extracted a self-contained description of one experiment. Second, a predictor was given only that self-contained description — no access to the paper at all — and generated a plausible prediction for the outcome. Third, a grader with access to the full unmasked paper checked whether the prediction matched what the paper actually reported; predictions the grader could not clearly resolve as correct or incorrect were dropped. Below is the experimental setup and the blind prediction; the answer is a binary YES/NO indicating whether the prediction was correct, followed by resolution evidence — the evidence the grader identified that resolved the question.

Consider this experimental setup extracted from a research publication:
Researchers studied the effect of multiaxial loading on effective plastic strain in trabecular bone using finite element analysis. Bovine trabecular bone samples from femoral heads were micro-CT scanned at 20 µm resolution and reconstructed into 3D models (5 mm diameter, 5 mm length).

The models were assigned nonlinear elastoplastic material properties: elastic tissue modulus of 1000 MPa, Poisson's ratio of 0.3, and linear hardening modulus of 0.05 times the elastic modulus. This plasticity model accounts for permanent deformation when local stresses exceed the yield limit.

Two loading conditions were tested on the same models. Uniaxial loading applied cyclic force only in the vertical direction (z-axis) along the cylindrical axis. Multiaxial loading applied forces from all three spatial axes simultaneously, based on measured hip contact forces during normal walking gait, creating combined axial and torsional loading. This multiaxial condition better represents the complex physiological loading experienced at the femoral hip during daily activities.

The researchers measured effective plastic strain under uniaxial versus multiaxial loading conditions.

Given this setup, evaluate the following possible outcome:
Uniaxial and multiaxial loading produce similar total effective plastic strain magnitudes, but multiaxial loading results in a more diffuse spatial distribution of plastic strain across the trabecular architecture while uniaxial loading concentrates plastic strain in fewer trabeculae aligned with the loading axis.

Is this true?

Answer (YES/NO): NO